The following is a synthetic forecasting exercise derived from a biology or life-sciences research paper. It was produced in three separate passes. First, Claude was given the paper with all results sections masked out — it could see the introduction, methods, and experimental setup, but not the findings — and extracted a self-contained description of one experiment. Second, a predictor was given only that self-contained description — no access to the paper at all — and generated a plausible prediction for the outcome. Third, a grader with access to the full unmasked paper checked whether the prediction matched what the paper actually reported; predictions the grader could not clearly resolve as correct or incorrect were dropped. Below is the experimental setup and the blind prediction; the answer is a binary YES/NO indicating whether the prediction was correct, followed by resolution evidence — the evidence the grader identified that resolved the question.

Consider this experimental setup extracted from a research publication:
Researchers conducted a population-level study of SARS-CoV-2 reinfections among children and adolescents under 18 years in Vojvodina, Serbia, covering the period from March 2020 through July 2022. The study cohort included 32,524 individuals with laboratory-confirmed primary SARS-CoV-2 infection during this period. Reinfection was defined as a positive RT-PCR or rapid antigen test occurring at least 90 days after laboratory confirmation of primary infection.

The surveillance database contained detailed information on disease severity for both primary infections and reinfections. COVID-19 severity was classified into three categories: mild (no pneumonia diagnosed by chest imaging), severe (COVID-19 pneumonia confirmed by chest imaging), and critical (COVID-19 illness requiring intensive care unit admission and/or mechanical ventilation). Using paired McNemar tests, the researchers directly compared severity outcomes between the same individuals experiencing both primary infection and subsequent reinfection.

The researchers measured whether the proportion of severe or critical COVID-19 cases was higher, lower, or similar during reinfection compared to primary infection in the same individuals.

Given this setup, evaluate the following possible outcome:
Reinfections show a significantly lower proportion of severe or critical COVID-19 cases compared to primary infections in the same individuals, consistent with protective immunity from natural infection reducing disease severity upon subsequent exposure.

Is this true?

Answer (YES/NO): YES